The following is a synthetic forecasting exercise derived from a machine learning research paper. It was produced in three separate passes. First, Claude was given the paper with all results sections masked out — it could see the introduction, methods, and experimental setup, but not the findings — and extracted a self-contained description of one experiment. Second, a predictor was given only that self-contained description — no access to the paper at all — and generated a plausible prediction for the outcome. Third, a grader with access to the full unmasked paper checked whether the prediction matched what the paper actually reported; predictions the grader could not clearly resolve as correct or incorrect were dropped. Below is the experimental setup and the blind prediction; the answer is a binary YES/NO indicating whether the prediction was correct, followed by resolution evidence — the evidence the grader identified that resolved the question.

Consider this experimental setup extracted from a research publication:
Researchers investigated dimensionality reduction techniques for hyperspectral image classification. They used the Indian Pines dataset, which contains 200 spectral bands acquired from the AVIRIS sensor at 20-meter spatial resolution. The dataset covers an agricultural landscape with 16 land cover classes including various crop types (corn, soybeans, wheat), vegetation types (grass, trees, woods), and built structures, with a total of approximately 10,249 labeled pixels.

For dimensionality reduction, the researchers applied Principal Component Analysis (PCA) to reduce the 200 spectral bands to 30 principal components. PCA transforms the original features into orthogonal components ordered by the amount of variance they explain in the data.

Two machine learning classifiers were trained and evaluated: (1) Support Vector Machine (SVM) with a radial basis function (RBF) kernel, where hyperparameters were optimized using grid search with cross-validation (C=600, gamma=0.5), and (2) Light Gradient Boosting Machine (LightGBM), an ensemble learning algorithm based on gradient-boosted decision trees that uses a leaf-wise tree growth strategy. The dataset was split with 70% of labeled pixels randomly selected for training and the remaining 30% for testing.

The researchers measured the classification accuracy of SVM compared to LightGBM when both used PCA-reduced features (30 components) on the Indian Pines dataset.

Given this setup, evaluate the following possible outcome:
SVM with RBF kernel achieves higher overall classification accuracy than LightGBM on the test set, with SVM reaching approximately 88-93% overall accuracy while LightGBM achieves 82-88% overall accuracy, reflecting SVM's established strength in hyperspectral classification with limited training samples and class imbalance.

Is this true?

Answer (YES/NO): YES